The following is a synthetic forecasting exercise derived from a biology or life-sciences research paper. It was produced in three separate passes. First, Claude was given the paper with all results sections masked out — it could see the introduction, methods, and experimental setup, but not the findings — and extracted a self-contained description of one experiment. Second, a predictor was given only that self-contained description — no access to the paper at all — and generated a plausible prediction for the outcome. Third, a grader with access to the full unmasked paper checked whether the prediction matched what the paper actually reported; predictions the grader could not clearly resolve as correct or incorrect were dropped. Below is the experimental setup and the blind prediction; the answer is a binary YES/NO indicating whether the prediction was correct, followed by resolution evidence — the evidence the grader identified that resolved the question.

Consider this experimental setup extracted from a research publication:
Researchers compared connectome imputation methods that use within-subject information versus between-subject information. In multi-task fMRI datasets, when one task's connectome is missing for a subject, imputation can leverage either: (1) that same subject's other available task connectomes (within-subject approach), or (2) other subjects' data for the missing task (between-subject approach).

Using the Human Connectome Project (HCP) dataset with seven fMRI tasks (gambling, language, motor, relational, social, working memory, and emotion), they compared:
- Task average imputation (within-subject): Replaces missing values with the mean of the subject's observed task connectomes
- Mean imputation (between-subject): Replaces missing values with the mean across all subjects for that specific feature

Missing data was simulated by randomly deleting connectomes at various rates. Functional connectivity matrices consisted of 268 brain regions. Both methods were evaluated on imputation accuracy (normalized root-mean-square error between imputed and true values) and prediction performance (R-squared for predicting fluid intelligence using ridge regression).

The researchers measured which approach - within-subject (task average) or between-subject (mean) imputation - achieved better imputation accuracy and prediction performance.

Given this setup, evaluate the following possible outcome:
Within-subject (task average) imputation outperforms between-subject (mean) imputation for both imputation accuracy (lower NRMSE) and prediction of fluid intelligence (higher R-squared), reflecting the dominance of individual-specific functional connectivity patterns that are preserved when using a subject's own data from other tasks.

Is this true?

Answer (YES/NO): NO